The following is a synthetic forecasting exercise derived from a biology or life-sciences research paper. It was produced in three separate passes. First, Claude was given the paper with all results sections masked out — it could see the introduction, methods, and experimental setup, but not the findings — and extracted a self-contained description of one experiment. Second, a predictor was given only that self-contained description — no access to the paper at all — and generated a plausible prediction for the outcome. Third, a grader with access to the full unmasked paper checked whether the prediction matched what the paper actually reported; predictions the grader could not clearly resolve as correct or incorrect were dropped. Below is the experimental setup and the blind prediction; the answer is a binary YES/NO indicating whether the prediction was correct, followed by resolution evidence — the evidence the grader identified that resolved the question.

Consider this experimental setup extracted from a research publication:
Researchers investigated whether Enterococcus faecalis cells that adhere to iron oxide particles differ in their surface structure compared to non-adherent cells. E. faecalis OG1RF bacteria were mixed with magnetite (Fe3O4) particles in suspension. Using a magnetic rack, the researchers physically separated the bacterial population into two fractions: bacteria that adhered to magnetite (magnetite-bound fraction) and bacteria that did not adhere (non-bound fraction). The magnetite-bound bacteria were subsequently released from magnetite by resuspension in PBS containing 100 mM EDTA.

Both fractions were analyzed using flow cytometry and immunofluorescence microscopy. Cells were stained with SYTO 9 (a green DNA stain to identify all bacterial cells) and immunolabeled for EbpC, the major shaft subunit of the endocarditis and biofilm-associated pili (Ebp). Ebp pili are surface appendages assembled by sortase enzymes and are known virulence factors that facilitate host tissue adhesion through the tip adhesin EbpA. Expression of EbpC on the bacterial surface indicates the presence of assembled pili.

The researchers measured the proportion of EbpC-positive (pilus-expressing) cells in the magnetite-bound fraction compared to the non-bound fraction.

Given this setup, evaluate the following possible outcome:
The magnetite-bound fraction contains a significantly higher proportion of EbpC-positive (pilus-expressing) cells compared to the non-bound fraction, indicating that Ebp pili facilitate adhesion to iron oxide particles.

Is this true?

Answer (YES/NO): YES